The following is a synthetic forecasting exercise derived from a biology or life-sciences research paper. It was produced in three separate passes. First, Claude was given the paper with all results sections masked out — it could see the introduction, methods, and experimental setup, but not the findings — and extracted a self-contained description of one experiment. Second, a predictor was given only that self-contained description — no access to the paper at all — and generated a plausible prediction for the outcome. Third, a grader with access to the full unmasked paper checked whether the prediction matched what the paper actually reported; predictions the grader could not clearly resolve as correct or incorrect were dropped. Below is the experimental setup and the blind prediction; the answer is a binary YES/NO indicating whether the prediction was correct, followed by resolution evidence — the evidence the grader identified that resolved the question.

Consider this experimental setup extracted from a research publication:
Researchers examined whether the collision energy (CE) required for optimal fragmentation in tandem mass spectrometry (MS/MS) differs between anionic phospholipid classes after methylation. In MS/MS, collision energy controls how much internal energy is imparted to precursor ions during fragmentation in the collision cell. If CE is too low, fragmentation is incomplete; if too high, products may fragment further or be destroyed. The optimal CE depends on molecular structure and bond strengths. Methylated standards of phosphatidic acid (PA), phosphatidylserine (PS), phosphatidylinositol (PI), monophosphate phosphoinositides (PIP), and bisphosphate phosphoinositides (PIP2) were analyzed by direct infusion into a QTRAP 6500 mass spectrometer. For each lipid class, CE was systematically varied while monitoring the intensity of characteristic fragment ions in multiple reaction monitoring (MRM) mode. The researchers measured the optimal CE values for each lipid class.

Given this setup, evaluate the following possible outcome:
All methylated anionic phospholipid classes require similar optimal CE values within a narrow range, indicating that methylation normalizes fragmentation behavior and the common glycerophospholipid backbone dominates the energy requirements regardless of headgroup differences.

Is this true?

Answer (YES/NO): NO